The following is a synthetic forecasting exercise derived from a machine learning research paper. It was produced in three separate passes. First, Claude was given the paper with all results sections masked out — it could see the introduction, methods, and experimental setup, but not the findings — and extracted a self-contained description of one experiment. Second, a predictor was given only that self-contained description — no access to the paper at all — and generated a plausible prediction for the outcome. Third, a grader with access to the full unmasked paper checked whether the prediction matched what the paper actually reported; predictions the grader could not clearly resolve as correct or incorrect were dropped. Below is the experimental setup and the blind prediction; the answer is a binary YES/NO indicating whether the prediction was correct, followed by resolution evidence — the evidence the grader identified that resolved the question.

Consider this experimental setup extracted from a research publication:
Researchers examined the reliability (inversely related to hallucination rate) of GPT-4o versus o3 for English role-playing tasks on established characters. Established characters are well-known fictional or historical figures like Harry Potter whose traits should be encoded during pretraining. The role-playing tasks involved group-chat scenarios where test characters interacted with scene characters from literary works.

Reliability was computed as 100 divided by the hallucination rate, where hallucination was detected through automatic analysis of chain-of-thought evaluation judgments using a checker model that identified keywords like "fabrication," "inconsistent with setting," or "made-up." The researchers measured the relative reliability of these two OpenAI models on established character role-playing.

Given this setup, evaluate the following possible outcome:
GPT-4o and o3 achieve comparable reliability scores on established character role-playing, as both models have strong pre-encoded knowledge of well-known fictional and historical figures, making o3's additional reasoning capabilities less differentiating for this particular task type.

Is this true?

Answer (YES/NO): YES